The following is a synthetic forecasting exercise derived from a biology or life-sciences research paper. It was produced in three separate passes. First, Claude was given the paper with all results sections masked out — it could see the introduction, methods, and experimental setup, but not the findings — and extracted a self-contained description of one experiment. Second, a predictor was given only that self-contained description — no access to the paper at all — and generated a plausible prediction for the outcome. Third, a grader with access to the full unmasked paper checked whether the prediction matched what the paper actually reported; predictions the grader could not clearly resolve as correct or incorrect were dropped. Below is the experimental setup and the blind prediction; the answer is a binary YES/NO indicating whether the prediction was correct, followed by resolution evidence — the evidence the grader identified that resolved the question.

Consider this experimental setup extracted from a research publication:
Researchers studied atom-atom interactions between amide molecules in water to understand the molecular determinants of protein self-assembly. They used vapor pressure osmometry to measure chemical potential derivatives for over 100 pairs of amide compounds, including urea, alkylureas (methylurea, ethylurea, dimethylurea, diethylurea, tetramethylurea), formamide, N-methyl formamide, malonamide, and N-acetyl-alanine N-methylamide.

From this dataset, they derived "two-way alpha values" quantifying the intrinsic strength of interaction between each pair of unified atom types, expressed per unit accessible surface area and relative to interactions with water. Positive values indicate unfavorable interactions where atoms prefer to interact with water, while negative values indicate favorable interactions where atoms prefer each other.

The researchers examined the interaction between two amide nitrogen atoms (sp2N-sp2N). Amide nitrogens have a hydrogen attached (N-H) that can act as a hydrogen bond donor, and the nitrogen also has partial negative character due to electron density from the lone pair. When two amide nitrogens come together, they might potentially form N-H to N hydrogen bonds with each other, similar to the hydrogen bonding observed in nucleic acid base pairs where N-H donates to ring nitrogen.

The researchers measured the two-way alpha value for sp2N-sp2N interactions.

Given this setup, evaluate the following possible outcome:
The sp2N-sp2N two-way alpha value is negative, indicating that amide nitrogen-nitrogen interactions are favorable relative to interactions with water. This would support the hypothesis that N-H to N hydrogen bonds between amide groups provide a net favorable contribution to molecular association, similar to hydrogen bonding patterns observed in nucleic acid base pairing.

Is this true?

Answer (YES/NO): NO